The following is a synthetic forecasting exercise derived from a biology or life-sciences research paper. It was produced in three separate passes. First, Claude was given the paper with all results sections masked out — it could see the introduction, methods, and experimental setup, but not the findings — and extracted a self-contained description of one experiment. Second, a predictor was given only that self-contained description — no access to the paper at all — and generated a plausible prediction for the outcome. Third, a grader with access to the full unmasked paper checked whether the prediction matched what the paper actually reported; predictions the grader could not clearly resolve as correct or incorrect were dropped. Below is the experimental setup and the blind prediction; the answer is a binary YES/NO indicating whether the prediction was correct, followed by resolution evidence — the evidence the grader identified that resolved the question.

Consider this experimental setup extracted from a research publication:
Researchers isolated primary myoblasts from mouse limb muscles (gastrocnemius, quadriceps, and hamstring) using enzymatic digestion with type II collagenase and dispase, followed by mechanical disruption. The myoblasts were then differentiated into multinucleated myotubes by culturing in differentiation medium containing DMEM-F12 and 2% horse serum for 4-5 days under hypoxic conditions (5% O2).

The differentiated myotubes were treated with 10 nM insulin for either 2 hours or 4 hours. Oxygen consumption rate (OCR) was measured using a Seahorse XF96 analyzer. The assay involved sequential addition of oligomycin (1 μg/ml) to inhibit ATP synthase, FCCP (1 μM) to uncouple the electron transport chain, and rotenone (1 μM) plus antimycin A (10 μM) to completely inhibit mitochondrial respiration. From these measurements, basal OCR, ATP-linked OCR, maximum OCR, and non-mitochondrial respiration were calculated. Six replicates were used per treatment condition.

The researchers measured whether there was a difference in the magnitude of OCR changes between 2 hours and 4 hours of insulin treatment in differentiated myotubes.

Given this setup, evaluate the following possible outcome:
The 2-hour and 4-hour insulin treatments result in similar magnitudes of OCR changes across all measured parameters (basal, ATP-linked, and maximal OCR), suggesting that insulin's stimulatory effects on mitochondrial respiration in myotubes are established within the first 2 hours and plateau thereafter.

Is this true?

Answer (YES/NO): NO